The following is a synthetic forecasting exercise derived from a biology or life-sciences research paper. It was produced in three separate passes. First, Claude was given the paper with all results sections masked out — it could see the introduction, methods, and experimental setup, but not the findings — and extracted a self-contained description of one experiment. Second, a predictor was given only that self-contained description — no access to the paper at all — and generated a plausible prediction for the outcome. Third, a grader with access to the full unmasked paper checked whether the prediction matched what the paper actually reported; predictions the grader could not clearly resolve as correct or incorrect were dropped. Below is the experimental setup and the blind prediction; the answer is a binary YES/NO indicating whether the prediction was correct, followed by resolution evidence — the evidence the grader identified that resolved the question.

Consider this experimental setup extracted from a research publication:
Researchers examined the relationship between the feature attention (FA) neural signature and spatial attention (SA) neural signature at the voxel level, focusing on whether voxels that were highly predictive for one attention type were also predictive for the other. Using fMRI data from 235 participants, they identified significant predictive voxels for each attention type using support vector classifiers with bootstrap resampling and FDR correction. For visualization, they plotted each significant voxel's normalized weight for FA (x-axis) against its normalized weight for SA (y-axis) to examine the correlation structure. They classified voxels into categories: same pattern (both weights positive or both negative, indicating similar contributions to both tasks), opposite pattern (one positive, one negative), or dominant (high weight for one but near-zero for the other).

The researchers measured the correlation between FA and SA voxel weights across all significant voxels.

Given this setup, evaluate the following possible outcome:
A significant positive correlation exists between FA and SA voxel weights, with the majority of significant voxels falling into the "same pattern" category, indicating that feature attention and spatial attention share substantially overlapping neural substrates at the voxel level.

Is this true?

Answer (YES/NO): NO